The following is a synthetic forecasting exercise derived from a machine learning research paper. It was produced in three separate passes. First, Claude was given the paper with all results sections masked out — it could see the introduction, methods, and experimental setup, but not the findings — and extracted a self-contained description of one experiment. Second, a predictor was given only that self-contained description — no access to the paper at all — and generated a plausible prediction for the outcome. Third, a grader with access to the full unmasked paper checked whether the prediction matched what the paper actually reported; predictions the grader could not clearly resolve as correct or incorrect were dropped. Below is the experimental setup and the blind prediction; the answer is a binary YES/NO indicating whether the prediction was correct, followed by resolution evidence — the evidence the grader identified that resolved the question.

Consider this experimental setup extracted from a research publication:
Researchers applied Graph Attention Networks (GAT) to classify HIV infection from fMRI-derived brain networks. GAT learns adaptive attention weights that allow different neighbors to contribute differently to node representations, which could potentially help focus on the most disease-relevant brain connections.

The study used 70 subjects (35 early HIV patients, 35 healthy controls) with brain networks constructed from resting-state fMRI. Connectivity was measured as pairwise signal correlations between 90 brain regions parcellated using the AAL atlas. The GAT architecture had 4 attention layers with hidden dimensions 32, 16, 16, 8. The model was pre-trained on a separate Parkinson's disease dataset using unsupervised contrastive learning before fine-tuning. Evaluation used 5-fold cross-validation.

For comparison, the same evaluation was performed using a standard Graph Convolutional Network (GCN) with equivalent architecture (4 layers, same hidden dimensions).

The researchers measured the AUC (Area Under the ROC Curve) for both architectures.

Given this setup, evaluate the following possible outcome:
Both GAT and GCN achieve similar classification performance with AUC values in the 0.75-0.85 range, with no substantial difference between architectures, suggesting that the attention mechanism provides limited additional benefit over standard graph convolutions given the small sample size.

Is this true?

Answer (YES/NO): YES